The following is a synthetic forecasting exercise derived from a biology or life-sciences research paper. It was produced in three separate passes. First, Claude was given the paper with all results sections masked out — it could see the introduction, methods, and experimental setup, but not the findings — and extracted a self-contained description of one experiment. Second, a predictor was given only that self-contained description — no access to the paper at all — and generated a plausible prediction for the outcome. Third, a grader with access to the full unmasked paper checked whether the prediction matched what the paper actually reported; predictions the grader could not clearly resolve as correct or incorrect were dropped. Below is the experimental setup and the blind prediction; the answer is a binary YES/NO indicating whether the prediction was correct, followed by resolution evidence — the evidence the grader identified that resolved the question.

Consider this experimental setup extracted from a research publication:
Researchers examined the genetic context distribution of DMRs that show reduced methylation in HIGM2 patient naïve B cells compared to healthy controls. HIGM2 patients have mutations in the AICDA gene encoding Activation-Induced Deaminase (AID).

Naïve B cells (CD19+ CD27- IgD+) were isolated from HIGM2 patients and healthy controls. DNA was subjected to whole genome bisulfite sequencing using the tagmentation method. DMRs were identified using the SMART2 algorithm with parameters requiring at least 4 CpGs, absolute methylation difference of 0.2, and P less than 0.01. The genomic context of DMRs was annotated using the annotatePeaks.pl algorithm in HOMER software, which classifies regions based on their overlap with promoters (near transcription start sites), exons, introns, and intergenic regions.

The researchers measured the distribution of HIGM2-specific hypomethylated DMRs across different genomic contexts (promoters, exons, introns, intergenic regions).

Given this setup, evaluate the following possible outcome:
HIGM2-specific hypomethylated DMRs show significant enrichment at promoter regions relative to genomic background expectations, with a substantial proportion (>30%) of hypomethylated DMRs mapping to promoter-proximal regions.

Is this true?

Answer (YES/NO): NO